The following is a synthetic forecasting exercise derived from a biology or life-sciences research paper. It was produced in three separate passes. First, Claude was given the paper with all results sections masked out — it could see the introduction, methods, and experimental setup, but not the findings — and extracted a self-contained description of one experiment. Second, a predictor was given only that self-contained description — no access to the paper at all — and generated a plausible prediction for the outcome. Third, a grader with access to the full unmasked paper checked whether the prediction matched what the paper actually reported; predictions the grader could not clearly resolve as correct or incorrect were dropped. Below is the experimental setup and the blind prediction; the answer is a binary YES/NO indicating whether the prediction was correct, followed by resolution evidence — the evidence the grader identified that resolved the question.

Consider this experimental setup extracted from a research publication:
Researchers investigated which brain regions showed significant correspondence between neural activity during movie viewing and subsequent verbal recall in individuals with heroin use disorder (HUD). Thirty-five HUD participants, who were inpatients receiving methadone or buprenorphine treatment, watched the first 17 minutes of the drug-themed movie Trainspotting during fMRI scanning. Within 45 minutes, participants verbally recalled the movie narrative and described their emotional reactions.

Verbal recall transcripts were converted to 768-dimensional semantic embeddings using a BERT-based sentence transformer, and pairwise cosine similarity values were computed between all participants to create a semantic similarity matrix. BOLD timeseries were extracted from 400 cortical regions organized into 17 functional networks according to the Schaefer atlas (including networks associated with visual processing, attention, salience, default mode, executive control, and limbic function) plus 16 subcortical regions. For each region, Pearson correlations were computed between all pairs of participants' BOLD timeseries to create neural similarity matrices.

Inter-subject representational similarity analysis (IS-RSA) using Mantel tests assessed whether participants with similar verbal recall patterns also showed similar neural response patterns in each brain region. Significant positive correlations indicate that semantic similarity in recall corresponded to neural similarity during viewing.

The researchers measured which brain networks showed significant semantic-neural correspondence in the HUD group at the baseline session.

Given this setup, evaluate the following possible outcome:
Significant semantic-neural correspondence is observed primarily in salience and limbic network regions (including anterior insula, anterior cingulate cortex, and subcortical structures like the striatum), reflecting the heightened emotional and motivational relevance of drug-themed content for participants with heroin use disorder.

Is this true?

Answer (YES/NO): NO